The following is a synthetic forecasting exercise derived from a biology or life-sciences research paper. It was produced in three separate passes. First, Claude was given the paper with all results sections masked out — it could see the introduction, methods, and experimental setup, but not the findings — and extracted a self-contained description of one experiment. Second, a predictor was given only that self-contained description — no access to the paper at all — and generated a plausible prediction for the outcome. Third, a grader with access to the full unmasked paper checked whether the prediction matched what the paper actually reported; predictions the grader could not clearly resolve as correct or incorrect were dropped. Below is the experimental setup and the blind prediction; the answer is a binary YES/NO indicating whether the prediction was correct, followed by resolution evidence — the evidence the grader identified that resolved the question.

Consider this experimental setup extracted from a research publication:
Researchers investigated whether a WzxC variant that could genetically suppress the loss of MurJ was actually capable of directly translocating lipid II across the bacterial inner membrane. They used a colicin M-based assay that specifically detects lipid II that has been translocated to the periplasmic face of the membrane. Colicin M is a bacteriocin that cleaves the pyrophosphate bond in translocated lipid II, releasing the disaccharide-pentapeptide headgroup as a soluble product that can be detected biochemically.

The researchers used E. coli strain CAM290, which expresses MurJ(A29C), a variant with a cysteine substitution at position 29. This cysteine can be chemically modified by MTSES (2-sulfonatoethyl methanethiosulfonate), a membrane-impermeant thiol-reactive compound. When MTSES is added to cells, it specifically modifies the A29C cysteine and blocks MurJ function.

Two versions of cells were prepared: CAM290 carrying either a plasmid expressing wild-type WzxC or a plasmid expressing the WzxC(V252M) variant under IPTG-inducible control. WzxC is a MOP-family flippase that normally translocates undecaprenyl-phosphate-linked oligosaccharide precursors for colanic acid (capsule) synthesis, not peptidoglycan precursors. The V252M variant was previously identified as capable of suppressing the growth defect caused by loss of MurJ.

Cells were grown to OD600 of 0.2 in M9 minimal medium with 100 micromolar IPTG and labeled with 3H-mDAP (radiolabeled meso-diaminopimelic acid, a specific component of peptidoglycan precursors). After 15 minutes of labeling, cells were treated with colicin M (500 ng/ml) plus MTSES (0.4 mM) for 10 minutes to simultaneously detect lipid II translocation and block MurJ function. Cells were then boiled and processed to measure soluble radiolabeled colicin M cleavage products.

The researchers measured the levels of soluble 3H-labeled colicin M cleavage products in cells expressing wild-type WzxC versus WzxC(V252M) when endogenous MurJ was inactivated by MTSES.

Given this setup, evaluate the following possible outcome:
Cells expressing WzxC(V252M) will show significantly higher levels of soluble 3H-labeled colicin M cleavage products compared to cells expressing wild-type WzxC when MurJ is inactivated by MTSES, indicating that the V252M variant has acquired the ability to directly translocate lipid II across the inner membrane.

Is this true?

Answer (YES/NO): YES